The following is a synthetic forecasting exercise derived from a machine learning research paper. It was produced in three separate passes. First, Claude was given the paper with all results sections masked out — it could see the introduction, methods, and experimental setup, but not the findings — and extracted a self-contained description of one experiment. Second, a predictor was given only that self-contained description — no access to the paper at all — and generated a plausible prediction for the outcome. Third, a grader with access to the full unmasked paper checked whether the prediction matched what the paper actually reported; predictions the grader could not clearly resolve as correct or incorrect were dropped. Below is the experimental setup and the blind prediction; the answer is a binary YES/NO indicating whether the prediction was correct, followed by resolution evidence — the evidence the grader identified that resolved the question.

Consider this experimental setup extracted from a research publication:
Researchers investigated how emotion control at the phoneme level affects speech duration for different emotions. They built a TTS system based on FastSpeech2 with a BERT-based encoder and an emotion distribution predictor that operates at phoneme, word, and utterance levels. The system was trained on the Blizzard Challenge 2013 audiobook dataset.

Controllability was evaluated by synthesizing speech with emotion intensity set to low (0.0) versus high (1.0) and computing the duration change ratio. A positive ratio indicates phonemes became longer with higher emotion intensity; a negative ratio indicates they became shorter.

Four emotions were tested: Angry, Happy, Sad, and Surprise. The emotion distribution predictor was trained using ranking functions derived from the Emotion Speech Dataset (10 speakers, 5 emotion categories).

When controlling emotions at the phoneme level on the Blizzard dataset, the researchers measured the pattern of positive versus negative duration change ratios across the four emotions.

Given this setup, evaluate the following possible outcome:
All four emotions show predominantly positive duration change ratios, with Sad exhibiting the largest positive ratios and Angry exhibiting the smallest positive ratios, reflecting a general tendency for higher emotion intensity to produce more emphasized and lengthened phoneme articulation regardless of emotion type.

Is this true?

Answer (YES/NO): NO